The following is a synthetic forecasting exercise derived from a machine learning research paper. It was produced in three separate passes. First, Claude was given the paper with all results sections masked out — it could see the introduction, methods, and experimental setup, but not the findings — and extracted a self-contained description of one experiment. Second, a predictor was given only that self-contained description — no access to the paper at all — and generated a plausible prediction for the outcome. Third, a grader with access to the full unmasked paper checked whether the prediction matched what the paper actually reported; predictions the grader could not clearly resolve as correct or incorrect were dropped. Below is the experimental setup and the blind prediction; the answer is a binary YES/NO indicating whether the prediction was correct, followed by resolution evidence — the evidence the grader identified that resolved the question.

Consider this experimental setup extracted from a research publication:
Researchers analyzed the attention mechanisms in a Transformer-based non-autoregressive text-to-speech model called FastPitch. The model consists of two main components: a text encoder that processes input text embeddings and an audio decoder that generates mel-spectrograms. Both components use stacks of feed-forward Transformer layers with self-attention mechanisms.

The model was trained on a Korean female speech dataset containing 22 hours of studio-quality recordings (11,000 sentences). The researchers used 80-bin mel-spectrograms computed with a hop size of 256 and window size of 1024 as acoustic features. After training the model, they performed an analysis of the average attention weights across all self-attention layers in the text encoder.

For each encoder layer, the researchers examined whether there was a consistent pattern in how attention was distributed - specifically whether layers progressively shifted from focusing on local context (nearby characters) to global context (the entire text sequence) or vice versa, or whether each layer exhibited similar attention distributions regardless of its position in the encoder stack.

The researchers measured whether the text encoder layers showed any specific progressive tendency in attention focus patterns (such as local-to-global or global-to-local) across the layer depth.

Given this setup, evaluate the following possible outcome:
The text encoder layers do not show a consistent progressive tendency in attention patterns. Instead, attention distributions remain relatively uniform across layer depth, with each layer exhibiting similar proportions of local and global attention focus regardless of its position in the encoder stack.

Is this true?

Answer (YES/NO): YES